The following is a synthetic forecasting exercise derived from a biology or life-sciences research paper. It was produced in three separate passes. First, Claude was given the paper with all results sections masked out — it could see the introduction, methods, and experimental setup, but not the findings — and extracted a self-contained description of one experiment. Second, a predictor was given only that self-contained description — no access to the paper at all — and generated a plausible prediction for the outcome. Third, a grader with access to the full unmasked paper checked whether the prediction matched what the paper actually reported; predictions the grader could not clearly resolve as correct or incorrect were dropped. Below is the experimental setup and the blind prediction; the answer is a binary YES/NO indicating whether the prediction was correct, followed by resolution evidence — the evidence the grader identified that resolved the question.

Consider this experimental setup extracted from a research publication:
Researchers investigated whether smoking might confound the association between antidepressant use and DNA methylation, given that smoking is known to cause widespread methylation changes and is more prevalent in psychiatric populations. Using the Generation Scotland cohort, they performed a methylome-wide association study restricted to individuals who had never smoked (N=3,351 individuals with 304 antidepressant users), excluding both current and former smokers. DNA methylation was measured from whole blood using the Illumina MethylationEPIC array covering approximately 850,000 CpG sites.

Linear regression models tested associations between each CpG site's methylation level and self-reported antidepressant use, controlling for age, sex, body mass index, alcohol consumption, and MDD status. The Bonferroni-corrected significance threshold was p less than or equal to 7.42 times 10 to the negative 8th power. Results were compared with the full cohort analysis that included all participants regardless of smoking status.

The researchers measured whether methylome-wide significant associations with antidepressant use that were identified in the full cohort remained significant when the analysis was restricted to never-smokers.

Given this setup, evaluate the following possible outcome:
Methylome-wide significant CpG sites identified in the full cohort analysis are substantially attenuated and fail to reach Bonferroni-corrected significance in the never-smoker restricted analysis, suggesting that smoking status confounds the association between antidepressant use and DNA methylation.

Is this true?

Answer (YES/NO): NO